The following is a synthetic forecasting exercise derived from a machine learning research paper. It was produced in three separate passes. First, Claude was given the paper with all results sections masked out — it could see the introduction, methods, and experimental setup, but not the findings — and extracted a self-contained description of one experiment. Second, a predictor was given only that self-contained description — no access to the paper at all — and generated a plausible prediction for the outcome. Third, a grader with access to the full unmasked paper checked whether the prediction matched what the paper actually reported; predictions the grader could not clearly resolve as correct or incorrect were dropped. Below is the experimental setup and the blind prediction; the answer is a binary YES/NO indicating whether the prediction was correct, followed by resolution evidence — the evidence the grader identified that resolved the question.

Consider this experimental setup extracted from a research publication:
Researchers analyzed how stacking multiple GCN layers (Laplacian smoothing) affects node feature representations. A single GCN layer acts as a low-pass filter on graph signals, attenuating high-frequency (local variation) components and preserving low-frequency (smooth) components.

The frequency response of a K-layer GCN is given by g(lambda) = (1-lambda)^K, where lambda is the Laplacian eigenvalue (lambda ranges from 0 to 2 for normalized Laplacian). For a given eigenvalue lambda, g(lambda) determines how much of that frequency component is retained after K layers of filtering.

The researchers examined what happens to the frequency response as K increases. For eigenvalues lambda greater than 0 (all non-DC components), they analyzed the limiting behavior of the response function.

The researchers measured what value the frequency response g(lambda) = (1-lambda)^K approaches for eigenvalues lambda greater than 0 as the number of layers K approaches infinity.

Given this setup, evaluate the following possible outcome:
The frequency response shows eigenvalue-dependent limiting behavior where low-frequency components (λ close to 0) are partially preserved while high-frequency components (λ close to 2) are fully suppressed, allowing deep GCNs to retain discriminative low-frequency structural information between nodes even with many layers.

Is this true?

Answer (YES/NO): NO